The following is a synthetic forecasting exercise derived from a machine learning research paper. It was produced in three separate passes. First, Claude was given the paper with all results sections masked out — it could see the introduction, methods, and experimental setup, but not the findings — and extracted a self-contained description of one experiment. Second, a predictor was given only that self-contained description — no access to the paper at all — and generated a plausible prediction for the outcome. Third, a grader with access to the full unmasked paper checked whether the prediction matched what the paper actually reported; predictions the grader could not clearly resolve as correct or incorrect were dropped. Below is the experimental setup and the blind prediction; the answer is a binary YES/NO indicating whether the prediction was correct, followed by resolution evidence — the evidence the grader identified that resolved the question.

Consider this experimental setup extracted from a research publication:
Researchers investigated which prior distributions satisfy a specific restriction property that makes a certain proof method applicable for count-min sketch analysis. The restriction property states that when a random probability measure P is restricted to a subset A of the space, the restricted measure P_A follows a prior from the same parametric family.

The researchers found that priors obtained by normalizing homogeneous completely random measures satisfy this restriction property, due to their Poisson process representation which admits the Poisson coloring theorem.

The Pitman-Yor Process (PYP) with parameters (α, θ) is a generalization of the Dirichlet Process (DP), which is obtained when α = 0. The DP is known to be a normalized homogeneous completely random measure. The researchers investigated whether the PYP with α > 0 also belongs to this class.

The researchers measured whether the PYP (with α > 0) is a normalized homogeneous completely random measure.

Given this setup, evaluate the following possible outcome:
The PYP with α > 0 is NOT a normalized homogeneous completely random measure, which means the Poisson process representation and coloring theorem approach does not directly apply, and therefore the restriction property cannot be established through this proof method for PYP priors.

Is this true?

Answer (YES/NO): YES